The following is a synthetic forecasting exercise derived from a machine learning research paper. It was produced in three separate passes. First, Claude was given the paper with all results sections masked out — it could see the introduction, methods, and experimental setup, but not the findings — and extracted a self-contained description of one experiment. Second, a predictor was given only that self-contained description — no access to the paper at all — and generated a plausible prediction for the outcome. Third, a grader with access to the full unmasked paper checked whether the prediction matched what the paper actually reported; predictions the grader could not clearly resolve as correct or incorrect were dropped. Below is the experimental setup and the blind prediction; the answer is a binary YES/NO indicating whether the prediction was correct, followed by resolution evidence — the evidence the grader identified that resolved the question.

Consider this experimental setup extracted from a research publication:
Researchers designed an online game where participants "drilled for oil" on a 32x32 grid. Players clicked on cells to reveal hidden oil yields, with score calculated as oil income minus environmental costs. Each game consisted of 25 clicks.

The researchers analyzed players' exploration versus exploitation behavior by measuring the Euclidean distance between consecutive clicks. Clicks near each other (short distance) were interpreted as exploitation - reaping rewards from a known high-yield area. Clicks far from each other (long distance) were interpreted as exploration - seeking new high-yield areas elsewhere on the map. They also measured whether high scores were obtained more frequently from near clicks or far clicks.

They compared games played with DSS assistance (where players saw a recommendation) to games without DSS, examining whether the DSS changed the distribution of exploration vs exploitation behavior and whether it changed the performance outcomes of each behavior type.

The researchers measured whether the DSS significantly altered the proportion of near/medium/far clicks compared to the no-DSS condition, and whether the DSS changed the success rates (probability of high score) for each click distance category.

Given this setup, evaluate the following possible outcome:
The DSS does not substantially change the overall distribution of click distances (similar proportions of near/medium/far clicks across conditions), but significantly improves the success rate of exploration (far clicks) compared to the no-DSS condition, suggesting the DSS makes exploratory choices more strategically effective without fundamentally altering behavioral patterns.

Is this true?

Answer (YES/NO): NO